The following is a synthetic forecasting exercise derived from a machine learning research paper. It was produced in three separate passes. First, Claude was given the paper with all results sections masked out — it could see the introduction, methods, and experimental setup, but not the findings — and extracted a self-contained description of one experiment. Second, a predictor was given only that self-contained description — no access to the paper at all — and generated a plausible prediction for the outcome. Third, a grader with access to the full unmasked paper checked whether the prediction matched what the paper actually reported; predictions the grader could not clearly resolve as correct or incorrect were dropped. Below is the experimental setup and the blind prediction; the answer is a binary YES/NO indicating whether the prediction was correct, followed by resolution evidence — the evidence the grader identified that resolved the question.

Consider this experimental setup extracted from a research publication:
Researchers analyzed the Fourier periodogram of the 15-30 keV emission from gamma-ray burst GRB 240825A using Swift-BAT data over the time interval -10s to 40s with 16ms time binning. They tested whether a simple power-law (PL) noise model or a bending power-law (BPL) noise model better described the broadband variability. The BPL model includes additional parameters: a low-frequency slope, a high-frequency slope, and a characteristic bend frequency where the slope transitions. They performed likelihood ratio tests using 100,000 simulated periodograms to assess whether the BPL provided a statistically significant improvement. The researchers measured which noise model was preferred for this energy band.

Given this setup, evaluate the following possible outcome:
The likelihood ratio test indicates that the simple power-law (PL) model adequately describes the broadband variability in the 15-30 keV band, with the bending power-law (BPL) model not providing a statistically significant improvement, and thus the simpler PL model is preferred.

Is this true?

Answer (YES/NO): NO